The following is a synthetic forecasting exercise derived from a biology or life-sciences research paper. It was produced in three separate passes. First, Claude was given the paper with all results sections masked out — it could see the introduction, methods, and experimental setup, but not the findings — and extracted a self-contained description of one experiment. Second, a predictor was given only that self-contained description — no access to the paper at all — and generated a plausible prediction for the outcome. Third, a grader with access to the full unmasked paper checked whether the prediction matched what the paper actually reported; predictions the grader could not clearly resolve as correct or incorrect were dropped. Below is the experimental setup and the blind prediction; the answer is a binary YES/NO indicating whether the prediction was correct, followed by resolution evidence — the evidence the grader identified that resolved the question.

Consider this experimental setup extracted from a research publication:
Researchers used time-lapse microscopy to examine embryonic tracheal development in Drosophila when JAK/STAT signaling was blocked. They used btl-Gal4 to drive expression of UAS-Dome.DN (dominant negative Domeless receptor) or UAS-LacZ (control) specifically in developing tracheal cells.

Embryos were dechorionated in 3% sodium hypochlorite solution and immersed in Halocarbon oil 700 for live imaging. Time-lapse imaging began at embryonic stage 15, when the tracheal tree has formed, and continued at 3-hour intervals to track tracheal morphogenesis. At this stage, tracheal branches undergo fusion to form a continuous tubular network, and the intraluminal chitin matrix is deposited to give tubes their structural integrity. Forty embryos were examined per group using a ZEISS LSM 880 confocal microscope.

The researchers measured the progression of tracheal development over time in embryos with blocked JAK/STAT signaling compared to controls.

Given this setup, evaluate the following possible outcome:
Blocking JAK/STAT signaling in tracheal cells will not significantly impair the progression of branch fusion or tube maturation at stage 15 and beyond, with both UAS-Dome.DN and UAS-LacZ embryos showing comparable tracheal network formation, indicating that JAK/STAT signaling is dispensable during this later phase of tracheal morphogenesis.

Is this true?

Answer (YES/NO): NO